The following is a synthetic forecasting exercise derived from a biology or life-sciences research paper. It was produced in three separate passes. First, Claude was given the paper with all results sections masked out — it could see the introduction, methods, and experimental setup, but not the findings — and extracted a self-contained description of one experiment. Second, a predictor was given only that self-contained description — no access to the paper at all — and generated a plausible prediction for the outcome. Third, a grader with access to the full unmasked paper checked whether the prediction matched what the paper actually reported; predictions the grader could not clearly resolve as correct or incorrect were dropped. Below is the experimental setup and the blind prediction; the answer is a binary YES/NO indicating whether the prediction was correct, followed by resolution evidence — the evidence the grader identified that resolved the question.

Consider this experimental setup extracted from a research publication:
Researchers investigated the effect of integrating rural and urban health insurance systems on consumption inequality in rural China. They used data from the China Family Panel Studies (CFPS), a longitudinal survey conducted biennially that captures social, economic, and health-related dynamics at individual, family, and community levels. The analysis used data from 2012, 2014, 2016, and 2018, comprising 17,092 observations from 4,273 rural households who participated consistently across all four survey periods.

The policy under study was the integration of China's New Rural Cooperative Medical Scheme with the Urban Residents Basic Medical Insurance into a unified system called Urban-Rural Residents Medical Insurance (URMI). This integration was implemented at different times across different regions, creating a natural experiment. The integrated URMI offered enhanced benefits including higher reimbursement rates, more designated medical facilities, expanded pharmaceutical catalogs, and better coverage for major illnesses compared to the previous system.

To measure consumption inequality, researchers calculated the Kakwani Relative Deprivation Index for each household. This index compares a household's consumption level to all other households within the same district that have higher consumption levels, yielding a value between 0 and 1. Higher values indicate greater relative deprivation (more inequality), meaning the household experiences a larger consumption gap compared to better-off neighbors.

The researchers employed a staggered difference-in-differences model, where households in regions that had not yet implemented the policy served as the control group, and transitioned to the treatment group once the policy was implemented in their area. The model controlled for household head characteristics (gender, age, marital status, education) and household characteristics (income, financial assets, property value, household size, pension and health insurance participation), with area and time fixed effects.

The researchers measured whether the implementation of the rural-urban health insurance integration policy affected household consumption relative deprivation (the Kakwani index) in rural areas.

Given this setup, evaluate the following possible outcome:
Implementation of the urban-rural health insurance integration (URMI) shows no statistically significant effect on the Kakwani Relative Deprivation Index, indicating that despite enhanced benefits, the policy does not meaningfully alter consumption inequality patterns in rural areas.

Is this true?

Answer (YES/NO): NO